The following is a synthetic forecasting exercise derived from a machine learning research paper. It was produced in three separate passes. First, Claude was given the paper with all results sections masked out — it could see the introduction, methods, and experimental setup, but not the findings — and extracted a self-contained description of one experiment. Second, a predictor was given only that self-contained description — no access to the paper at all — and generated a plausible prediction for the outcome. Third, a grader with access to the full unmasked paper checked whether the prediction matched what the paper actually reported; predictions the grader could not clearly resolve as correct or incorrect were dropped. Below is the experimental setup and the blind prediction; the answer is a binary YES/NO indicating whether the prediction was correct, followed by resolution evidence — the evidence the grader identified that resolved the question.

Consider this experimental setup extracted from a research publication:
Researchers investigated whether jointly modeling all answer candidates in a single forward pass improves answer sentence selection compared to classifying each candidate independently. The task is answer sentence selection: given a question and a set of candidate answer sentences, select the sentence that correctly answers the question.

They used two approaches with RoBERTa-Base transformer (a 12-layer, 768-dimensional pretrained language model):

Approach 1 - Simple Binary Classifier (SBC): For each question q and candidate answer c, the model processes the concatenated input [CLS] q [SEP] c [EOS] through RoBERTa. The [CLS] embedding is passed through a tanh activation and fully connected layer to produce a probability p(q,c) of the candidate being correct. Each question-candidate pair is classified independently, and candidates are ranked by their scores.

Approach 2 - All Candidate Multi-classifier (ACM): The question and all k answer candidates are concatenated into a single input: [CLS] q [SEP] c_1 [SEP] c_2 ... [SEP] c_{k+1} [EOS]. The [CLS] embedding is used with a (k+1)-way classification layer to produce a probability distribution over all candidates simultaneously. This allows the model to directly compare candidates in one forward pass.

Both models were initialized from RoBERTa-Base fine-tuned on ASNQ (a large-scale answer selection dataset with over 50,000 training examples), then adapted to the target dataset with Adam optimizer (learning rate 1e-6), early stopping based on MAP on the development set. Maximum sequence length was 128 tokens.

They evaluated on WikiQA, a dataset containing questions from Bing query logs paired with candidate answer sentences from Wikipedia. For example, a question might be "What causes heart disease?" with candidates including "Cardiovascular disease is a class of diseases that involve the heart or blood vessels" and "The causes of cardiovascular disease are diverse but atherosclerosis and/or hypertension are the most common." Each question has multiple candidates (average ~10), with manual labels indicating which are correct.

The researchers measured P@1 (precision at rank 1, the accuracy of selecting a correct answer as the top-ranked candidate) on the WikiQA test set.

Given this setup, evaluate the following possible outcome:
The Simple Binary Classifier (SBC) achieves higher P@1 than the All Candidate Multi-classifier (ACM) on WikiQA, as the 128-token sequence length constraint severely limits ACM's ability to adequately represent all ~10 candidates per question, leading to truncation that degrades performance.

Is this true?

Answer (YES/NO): YES